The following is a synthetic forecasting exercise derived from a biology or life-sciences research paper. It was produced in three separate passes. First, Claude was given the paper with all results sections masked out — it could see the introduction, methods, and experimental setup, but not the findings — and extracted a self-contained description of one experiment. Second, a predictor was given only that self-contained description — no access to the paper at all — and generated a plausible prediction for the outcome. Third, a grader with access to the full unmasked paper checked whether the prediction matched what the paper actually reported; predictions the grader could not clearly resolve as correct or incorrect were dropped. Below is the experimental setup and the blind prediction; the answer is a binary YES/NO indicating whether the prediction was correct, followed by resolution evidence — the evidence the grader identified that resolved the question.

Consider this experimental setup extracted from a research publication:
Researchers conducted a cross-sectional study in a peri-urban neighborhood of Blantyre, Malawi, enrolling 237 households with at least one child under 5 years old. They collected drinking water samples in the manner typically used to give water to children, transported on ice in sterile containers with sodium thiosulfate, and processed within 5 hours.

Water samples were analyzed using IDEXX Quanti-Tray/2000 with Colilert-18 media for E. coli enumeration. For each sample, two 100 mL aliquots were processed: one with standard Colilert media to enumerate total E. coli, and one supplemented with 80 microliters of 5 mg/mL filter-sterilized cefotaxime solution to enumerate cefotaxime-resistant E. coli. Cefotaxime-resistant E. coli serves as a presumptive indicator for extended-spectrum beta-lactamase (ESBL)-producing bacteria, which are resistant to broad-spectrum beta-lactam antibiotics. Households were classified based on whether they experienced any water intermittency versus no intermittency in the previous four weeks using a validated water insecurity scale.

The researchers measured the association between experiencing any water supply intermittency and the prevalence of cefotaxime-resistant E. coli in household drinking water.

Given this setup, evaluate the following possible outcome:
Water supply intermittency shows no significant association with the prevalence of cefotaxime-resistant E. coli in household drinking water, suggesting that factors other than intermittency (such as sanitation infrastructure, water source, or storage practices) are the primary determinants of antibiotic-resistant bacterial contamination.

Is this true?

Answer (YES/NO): YES